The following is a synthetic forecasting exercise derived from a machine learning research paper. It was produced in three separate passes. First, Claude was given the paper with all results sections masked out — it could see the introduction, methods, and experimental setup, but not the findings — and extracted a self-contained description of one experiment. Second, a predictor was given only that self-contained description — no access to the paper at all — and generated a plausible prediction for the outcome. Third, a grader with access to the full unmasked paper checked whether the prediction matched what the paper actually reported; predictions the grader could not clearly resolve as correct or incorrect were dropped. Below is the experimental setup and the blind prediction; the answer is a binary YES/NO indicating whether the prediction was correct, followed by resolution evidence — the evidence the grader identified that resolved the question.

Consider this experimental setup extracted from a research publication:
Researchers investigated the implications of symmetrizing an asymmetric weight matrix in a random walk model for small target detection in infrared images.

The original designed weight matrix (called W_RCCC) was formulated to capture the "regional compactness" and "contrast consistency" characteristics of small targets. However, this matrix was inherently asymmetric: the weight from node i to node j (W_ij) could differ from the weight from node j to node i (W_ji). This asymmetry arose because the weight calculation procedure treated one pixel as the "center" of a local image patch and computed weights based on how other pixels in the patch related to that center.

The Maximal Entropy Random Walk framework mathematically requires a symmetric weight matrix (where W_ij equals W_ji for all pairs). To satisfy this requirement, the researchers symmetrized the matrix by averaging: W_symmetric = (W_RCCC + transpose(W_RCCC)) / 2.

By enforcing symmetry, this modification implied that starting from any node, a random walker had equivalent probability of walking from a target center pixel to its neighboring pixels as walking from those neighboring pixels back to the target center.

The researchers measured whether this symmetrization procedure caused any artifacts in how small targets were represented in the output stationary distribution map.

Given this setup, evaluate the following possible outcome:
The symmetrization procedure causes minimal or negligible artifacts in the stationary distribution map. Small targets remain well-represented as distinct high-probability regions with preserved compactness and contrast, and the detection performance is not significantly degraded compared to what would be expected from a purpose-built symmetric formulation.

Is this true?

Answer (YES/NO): NO